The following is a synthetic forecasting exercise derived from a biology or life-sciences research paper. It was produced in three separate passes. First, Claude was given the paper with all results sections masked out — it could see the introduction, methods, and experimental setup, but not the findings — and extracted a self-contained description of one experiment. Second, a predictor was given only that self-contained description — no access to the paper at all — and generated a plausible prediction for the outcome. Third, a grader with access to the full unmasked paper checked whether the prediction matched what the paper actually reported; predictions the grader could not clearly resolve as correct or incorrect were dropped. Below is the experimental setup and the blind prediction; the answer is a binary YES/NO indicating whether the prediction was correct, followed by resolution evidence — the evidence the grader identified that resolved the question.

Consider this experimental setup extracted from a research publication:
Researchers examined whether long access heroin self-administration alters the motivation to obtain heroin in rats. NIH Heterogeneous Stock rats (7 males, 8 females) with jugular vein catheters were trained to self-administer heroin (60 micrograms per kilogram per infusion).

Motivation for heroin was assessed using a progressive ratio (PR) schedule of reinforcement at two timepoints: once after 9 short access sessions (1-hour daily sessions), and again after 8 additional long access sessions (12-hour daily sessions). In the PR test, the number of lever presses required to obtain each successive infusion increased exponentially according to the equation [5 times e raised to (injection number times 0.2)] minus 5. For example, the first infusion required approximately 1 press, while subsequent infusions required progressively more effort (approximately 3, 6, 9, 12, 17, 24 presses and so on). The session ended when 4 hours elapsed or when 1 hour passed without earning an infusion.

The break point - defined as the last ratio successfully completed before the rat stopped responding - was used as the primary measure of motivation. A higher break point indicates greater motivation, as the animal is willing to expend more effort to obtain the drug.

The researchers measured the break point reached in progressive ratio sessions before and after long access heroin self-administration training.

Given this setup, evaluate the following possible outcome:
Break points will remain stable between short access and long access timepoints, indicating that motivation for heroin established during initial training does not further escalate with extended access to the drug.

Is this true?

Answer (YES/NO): NO